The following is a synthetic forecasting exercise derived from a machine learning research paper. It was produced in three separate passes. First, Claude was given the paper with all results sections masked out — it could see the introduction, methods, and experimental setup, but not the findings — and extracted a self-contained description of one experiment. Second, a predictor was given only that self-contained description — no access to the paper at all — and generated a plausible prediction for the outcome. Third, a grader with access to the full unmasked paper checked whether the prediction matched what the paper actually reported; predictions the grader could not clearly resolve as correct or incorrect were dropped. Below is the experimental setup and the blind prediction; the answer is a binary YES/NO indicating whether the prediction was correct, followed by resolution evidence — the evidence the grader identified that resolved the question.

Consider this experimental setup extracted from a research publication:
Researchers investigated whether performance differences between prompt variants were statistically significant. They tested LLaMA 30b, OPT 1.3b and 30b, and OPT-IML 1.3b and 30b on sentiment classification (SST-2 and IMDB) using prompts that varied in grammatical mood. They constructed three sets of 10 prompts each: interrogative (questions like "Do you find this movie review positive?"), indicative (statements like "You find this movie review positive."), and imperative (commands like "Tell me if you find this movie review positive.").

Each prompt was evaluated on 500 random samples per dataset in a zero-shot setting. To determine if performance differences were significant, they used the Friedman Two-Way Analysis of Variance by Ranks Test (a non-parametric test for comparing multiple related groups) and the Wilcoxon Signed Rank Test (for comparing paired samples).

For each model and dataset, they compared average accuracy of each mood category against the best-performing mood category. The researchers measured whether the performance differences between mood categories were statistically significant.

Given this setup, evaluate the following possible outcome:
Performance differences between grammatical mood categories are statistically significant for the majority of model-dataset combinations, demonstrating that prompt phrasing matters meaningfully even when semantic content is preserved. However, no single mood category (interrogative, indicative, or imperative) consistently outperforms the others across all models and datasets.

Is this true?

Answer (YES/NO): YES